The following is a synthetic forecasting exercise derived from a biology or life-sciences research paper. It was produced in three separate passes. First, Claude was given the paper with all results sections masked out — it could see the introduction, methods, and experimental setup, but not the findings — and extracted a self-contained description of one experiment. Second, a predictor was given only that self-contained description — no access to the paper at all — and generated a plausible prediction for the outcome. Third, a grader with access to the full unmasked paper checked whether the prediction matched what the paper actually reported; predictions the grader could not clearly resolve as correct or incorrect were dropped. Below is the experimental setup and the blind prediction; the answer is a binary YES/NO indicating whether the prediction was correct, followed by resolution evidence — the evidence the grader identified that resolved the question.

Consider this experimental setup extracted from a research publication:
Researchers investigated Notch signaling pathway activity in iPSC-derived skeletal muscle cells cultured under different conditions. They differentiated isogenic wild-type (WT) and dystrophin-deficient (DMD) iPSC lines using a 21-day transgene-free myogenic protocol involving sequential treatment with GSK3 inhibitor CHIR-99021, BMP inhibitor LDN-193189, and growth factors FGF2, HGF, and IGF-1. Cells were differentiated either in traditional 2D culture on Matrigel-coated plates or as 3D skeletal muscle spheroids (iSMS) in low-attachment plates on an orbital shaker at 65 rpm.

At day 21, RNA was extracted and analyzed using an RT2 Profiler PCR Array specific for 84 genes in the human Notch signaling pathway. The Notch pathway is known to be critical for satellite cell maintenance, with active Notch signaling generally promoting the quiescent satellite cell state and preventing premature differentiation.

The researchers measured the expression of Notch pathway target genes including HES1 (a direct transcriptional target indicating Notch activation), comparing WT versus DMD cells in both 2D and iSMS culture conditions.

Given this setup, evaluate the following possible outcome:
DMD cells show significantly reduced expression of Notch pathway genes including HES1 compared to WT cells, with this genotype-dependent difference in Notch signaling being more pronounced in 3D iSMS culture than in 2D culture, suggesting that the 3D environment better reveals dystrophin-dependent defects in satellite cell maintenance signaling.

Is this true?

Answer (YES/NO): NO